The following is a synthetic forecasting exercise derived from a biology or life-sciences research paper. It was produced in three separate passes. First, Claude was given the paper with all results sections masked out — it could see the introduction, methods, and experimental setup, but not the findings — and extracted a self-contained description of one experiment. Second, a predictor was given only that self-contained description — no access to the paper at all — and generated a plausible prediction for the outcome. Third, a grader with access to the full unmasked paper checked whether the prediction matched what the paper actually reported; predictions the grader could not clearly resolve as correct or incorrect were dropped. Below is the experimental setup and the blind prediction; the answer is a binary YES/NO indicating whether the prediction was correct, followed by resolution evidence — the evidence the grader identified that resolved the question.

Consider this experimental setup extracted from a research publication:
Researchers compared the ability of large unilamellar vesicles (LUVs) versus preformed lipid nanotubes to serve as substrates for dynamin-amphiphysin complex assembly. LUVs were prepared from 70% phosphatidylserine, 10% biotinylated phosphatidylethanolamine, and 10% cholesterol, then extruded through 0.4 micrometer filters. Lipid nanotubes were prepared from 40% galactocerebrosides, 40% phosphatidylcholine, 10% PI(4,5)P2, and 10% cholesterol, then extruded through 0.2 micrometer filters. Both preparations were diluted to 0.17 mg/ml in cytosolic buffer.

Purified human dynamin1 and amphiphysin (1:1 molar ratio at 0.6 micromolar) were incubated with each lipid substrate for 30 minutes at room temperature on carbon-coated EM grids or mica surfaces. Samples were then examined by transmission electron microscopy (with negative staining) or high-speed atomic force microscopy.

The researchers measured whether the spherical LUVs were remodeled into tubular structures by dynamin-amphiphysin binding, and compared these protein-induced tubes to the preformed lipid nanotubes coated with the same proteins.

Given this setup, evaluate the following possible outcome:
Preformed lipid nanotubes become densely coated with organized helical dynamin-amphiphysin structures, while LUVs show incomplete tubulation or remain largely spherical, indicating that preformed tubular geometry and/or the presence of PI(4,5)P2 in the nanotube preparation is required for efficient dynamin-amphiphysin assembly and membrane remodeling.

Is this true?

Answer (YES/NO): NO